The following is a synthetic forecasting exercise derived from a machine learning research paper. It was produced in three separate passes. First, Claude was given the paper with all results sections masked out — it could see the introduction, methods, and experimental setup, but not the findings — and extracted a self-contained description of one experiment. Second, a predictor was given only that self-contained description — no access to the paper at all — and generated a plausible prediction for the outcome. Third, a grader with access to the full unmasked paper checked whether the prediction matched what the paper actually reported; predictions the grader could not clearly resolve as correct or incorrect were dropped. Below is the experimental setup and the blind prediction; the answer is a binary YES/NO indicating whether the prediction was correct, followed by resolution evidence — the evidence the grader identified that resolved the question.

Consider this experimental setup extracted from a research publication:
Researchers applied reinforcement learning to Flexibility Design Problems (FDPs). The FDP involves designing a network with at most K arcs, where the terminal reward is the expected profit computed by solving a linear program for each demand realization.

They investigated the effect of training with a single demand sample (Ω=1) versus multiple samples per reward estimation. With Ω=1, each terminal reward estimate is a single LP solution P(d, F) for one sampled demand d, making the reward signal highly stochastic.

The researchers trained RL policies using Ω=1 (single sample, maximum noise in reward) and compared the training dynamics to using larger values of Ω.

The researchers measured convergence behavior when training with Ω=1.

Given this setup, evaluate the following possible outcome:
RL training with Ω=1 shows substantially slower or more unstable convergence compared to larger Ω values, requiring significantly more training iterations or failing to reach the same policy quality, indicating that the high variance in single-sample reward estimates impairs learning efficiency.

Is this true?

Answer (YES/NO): YES